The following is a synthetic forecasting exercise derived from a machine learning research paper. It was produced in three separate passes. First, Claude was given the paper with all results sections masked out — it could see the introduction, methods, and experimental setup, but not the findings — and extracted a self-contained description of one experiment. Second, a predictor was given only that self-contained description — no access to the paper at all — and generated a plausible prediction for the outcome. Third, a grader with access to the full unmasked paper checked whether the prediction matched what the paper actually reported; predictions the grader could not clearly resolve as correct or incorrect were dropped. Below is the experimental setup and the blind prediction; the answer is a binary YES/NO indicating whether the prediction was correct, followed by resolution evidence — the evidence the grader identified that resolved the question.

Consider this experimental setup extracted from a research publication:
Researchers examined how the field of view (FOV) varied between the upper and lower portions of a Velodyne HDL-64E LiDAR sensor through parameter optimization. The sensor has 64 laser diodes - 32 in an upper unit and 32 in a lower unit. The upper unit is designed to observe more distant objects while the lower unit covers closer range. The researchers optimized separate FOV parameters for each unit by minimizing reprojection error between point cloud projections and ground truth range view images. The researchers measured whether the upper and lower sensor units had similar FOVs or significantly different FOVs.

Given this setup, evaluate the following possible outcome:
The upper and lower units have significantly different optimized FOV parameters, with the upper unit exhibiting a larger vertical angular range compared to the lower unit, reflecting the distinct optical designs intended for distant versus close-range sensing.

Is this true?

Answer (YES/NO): NO